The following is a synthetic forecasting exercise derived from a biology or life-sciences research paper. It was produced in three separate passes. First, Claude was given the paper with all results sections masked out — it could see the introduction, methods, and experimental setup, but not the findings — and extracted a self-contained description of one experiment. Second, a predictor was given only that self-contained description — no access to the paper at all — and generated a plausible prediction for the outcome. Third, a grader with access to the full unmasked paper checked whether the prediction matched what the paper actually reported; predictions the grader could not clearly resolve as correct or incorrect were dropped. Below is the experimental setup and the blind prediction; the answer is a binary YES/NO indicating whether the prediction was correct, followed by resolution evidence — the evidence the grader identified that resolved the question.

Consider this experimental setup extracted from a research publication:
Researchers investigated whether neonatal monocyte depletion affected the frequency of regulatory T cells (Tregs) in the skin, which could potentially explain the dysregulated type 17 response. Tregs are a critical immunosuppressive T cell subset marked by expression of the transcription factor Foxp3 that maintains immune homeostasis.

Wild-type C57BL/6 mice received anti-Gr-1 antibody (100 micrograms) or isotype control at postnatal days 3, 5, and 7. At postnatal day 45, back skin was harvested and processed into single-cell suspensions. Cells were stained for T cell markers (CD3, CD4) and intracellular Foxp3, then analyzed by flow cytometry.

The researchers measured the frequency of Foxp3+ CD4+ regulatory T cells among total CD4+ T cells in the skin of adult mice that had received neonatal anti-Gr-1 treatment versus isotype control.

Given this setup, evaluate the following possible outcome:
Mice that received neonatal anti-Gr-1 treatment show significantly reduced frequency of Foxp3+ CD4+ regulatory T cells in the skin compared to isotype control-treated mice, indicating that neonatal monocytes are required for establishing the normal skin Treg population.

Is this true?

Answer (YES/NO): NO